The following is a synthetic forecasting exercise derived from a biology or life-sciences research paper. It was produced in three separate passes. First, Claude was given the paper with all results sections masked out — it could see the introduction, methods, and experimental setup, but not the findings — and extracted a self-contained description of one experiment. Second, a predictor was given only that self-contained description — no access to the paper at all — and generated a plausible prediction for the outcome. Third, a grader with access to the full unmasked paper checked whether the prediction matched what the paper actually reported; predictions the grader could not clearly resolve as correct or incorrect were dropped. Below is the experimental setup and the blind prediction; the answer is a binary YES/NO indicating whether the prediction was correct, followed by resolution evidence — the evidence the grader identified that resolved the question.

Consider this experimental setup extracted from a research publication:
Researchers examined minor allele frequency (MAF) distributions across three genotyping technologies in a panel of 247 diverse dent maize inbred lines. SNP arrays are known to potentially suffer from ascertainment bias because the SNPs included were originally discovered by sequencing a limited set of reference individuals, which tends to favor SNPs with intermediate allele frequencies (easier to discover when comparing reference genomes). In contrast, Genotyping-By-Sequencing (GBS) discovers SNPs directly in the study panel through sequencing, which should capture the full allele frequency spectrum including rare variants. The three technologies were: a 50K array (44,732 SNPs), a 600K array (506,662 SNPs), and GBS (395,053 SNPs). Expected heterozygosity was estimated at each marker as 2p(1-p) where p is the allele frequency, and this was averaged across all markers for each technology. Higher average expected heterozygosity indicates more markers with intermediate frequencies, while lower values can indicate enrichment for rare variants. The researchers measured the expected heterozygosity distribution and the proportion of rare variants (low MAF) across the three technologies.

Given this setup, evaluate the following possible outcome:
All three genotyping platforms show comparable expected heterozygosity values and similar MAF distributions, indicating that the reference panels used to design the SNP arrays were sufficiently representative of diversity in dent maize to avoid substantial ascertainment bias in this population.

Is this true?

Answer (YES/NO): NO